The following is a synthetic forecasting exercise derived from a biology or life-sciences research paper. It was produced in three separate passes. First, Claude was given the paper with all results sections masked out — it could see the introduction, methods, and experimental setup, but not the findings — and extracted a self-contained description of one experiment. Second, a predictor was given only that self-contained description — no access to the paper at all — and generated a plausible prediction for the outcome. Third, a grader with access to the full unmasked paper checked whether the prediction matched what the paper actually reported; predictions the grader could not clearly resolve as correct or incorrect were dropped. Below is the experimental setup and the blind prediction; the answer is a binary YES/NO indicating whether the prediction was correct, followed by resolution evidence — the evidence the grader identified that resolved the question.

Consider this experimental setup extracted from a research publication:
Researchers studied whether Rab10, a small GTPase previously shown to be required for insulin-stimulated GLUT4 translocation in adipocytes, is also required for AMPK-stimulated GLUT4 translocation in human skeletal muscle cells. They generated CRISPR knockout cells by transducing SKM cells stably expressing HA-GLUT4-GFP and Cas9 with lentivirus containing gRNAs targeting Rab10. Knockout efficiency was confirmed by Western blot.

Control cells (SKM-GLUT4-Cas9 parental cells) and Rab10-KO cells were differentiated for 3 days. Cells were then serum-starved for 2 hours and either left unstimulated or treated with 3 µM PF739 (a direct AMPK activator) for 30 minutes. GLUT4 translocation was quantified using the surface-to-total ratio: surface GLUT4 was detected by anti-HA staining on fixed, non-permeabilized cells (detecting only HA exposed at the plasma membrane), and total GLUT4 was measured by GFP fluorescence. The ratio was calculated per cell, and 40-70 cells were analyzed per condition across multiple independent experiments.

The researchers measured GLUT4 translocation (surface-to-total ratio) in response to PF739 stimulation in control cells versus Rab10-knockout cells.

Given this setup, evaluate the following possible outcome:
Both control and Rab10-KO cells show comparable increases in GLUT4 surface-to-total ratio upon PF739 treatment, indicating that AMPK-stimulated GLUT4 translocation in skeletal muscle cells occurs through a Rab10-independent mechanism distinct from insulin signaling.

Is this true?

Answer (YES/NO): NO